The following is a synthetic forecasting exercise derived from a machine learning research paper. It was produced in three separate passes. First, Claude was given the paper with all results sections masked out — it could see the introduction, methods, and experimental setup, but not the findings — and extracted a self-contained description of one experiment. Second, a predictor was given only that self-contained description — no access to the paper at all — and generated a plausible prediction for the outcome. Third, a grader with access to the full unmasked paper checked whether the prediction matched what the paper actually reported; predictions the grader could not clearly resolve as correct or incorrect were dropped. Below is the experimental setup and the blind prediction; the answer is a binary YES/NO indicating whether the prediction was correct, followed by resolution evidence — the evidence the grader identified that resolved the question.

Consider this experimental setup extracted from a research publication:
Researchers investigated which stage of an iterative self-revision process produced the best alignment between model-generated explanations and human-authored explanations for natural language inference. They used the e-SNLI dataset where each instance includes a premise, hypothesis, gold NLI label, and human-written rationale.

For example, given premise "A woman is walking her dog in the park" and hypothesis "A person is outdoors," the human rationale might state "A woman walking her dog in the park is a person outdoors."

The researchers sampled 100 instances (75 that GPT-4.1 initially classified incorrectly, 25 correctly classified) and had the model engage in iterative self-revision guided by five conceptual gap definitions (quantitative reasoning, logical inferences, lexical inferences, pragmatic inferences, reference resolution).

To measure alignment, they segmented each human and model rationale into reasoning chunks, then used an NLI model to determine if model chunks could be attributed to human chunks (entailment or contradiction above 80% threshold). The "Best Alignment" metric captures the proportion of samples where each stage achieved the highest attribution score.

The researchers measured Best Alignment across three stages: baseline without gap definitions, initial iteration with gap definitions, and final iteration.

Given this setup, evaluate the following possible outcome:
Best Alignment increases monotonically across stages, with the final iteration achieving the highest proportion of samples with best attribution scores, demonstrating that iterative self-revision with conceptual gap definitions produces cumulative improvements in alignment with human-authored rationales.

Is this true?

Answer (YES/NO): NO